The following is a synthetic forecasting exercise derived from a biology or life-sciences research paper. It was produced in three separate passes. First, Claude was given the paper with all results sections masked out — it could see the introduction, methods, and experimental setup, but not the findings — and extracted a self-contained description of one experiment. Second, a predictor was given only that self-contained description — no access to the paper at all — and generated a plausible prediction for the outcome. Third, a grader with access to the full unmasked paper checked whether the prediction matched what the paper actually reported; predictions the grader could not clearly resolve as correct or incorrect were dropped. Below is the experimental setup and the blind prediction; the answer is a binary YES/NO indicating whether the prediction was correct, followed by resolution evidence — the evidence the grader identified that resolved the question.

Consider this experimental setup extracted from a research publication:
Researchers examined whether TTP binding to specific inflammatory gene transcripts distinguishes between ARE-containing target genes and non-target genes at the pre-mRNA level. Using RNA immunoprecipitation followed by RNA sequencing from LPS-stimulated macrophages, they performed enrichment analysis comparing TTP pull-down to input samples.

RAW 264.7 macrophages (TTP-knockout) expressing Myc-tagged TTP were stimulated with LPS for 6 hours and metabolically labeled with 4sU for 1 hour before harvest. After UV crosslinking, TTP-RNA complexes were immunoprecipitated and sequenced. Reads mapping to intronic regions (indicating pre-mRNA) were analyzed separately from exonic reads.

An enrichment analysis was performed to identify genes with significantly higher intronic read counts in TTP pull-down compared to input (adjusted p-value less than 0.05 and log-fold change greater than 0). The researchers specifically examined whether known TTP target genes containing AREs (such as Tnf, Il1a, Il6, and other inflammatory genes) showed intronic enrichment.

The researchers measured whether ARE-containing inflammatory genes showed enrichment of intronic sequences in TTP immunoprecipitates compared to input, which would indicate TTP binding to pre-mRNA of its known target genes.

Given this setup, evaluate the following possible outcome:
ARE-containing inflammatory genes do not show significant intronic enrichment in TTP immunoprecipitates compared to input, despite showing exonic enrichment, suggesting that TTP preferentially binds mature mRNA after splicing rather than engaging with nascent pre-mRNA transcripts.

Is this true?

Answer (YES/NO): NO